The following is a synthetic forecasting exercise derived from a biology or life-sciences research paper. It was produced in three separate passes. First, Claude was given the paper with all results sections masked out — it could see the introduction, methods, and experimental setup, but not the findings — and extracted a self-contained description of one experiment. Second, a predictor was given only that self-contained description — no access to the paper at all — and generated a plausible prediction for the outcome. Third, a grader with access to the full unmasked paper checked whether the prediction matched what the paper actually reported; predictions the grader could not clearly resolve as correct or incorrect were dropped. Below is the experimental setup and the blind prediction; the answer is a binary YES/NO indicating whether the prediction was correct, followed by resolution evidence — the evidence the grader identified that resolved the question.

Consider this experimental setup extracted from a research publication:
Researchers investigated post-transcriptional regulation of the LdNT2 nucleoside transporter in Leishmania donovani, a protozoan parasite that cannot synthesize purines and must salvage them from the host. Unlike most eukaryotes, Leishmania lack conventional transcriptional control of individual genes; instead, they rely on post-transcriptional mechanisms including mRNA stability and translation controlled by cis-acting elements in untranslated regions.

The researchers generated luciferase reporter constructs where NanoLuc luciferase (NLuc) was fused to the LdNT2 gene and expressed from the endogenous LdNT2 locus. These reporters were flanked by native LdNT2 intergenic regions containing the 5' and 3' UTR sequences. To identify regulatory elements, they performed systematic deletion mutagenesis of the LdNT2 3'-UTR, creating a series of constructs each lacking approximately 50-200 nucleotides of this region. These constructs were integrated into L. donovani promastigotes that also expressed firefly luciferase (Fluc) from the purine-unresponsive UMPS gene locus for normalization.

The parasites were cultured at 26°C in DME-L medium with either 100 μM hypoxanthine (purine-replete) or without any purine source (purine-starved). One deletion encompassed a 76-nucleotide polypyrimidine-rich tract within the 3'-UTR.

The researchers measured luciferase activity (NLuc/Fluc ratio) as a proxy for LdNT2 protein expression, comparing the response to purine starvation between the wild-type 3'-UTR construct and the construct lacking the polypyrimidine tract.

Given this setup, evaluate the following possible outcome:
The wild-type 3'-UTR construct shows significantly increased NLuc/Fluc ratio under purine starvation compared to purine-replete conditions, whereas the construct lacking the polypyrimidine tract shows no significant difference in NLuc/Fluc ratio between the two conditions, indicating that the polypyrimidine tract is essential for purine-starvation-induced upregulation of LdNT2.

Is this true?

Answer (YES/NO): NO